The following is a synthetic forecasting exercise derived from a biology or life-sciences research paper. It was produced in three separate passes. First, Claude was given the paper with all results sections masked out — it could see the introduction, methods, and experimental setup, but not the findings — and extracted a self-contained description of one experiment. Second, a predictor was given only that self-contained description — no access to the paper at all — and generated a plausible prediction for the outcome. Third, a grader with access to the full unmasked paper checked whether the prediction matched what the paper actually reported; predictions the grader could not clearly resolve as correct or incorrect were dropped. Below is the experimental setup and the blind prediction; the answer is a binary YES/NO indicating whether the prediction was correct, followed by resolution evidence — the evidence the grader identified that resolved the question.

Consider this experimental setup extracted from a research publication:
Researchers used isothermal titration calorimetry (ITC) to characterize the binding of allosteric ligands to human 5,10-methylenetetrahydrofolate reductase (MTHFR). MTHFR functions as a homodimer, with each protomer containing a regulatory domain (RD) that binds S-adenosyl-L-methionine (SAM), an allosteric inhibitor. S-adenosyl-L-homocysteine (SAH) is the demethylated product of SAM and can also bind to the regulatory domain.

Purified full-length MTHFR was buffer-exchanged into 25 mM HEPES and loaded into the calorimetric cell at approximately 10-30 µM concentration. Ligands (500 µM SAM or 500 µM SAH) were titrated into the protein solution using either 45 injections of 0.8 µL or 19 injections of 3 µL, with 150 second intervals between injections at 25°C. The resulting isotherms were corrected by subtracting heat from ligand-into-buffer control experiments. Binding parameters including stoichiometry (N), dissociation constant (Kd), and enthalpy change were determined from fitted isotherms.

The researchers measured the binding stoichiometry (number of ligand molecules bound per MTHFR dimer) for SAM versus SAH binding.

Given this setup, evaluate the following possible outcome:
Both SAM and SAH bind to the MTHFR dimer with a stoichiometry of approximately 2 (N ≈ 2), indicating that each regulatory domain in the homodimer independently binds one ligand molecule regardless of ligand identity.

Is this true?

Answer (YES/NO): NO